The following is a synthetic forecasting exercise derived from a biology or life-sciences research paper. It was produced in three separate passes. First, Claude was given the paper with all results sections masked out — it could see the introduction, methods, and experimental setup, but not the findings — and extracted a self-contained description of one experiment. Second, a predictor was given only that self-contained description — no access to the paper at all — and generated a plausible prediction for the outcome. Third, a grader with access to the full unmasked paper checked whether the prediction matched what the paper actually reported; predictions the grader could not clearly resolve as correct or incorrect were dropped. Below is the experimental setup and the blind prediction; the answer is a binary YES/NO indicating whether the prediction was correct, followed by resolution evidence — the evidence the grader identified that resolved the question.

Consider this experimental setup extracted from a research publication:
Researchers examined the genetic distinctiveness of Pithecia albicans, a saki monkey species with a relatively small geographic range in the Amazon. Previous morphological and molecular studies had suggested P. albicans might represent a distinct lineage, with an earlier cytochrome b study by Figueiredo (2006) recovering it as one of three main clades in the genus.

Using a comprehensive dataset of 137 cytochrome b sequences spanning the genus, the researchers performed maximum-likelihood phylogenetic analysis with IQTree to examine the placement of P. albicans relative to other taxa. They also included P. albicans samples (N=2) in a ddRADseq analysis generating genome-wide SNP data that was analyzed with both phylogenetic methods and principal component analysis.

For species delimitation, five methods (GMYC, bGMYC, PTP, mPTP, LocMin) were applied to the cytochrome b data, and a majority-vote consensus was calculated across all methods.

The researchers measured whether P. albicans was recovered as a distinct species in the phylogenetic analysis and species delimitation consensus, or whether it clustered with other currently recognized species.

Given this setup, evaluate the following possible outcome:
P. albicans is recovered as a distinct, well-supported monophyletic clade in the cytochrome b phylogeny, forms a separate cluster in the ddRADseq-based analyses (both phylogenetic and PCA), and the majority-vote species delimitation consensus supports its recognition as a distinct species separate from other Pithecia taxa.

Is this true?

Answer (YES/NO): YES